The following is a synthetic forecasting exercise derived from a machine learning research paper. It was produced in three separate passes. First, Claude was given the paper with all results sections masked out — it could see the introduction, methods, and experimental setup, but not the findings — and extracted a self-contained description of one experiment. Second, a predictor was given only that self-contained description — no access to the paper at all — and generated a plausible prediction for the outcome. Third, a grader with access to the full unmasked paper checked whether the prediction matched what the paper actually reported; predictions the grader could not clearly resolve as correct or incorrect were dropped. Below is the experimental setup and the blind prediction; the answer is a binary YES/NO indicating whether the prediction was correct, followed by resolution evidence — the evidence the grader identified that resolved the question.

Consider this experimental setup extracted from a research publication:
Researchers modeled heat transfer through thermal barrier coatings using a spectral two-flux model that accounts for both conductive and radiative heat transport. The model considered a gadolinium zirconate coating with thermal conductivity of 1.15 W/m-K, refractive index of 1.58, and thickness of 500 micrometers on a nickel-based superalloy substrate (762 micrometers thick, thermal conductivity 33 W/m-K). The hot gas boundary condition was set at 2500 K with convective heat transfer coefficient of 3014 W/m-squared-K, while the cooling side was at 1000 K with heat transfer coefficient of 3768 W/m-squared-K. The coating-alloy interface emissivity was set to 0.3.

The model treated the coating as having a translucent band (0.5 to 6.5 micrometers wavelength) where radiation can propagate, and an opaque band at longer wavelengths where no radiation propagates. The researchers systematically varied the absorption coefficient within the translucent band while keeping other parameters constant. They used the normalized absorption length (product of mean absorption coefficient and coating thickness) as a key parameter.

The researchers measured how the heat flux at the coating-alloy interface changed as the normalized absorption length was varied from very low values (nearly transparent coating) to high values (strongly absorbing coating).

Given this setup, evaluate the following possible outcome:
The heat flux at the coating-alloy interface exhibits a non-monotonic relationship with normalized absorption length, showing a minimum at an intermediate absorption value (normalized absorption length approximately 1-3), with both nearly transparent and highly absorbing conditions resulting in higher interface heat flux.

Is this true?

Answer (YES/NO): NO